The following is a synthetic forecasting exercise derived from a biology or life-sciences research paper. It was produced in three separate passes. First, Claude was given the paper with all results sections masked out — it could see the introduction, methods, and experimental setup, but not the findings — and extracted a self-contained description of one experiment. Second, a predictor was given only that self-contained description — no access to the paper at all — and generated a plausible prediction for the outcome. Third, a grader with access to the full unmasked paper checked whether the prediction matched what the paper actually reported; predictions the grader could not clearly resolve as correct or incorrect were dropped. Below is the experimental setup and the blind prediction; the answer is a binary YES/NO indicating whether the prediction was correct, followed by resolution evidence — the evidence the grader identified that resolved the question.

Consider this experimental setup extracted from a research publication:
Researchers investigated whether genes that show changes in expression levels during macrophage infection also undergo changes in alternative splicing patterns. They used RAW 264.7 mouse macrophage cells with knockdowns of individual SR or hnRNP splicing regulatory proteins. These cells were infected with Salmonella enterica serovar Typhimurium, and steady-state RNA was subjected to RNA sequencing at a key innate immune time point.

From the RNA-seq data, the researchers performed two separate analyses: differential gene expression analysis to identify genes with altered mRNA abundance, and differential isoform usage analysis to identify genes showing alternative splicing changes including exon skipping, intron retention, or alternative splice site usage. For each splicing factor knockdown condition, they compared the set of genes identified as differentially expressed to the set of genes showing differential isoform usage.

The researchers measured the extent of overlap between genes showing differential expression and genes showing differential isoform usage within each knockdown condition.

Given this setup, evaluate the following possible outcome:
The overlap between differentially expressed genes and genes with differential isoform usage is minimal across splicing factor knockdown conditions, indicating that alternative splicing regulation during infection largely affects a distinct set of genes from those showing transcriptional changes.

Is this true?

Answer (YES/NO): YES